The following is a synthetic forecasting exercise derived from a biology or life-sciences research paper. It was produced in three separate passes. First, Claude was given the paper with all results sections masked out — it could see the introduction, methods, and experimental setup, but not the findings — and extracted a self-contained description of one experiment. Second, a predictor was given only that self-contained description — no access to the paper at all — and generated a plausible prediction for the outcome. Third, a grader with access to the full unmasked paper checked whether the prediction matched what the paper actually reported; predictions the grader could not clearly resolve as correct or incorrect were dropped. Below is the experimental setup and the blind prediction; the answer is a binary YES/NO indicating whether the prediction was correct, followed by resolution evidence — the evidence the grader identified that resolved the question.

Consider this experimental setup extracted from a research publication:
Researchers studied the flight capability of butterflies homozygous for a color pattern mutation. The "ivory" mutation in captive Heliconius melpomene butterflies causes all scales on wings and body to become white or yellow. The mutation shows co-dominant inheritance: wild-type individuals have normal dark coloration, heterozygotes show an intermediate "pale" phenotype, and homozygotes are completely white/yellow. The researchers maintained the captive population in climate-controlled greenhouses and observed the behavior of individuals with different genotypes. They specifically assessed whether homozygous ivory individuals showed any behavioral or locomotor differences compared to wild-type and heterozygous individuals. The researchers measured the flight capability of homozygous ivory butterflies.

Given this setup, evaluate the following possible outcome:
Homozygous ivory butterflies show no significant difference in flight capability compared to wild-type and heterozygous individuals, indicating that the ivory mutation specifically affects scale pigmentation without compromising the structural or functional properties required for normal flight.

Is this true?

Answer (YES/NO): NO